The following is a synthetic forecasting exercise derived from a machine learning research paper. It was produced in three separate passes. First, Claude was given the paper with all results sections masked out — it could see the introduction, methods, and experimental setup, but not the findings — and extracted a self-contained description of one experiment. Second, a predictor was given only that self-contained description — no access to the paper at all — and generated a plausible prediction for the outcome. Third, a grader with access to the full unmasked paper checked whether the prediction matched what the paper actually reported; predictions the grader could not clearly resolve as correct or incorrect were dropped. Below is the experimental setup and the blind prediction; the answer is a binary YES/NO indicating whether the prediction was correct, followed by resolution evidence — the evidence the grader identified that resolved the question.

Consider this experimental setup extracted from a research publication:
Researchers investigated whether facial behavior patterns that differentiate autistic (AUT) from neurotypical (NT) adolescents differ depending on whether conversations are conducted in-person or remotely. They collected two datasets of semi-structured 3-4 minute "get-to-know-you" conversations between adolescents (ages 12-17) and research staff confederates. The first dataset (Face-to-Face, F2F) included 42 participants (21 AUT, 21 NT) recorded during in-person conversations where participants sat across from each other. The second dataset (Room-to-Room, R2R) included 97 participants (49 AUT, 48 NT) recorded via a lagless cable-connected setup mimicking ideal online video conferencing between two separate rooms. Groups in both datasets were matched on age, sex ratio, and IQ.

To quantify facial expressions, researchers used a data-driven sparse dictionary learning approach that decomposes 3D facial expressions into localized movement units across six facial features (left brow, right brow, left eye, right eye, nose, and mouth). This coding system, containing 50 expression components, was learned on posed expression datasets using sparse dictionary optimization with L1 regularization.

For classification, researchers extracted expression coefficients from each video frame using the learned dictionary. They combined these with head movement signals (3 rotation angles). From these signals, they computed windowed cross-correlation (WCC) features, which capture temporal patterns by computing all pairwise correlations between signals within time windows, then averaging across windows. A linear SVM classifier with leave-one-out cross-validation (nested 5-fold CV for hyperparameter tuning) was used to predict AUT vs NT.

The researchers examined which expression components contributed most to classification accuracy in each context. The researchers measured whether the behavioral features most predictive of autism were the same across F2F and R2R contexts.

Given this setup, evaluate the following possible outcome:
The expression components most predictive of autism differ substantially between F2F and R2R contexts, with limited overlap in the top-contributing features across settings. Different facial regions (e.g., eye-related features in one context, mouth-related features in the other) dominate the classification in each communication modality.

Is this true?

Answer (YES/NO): NO